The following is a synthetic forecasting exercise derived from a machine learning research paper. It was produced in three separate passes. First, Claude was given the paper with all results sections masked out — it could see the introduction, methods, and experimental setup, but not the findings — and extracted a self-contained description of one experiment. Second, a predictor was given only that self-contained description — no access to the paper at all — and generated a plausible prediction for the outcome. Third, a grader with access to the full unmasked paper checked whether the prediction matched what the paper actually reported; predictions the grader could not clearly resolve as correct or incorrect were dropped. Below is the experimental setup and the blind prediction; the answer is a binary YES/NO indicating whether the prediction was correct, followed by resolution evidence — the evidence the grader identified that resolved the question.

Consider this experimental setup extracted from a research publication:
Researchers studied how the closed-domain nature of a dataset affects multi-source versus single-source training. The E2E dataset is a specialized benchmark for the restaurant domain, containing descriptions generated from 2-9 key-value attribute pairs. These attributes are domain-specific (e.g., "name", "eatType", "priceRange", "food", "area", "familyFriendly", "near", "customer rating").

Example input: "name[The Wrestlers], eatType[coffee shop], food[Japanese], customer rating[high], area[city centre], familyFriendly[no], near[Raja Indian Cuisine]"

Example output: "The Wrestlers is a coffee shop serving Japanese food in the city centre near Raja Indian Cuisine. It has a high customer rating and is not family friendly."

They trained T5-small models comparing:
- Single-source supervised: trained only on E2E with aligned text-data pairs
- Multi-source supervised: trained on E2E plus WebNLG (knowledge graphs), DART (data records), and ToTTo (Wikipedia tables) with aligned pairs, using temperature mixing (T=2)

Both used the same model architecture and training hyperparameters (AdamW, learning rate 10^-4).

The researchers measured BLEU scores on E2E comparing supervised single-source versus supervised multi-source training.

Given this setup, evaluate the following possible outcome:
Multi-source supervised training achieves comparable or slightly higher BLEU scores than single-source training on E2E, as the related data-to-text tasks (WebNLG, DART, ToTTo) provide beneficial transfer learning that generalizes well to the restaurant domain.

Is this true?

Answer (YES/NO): NO